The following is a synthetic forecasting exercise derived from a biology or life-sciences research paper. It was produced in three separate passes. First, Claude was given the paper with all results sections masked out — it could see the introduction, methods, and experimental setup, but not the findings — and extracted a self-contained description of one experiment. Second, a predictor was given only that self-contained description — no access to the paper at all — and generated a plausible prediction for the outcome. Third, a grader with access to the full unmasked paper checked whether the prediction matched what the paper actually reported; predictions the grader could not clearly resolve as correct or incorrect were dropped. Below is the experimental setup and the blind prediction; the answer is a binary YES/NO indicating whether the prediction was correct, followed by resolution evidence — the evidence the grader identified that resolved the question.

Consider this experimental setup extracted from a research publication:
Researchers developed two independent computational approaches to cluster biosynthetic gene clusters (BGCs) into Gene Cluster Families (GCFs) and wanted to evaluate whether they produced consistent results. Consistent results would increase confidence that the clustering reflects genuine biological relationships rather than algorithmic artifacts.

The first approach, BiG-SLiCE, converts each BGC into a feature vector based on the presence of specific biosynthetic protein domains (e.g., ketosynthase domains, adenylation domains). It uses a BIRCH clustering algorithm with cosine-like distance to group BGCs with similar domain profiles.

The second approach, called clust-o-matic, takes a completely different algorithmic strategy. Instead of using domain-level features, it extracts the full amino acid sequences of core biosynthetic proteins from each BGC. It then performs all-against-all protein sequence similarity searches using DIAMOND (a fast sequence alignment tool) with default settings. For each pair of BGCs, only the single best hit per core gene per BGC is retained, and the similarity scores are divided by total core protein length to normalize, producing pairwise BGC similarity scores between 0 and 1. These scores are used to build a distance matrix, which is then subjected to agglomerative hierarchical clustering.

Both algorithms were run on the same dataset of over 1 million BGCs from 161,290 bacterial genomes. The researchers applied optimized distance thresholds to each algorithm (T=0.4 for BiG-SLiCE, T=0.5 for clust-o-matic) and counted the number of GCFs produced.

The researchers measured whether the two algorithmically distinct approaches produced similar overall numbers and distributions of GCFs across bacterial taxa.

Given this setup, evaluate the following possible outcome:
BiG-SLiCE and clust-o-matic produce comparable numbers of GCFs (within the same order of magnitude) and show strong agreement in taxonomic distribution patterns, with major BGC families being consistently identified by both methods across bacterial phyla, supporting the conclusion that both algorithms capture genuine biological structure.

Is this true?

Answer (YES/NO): YES